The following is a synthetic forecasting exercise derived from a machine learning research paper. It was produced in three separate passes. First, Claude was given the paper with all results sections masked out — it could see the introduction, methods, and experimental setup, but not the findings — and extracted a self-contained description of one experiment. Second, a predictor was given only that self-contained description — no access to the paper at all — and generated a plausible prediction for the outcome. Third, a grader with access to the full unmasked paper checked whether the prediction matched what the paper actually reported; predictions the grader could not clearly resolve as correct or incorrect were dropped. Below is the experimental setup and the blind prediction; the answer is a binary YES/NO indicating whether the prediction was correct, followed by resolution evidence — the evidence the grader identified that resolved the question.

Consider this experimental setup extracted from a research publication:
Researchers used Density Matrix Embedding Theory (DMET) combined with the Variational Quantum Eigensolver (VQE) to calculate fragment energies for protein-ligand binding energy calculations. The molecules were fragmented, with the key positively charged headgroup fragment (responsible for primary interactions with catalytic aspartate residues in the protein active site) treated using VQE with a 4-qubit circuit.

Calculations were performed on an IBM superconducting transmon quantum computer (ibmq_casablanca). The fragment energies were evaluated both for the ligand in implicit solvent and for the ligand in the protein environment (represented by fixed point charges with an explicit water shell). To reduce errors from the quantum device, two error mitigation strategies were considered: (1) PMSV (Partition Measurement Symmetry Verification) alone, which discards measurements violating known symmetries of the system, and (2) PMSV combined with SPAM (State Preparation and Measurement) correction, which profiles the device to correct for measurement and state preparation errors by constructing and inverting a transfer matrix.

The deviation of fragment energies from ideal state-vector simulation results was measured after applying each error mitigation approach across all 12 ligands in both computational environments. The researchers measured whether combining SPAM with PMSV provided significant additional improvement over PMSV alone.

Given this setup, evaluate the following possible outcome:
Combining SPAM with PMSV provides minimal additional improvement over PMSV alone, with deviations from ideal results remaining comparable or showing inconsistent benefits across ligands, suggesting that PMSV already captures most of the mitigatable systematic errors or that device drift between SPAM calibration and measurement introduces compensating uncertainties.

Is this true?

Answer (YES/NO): YES